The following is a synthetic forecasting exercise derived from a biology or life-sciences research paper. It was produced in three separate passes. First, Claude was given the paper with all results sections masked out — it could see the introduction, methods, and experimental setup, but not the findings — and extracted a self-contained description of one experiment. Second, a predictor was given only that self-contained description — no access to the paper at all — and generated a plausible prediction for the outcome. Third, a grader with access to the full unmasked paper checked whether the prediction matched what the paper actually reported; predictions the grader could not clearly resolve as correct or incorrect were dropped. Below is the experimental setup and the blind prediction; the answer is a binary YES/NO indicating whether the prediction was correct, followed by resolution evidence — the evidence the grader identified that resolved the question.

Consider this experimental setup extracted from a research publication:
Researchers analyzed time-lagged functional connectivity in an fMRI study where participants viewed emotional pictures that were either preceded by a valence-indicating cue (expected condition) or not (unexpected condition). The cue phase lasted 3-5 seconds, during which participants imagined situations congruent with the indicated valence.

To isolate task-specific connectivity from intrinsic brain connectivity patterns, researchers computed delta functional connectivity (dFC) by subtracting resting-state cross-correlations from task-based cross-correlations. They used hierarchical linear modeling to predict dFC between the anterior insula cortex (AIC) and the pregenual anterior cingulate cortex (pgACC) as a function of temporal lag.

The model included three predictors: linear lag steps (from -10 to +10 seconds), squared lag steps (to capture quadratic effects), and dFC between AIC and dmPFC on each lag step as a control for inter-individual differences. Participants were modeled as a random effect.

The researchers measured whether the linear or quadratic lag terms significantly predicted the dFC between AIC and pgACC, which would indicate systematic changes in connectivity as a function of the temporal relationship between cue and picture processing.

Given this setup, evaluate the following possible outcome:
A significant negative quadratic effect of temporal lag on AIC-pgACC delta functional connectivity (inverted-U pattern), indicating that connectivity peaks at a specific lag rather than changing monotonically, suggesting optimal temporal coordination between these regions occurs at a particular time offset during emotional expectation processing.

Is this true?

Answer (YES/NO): NO